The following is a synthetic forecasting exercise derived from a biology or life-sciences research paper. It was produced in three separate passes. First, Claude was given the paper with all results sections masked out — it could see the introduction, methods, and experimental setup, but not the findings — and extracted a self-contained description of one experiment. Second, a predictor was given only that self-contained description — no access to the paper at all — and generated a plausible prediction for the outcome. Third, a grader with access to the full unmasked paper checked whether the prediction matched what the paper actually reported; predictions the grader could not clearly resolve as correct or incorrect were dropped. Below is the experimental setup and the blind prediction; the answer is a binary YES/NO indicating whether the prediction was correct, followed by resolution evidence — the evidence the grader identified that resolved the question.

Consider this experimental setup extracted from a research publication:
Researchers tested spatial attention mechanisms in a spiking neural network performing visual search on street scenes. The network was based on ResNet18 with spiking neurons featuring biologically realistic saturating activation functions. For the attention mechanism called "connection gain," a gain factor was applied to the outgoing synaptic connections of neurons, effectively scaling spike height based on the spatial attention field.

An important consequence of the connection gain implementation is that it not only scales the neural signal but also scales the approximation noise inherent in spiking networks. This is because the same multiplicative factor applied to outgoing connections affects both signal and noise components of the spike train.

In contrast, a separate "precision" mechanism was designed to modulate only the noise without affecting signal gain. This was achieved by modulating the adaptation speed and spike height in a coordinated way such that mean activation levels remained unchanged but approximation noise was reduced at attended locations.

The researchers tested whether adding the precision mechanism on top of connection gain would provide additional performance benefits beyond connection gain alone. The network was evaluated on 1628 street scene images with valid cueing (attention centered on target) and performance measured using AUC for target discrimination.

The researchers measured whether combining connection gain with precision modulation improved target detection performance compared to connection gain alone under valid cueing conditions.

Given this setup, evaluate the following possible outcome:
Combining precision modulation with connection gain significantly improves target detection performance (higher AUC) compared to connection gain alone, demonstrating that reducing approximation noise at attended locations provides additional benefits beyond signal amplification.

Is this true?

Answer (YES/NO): NO